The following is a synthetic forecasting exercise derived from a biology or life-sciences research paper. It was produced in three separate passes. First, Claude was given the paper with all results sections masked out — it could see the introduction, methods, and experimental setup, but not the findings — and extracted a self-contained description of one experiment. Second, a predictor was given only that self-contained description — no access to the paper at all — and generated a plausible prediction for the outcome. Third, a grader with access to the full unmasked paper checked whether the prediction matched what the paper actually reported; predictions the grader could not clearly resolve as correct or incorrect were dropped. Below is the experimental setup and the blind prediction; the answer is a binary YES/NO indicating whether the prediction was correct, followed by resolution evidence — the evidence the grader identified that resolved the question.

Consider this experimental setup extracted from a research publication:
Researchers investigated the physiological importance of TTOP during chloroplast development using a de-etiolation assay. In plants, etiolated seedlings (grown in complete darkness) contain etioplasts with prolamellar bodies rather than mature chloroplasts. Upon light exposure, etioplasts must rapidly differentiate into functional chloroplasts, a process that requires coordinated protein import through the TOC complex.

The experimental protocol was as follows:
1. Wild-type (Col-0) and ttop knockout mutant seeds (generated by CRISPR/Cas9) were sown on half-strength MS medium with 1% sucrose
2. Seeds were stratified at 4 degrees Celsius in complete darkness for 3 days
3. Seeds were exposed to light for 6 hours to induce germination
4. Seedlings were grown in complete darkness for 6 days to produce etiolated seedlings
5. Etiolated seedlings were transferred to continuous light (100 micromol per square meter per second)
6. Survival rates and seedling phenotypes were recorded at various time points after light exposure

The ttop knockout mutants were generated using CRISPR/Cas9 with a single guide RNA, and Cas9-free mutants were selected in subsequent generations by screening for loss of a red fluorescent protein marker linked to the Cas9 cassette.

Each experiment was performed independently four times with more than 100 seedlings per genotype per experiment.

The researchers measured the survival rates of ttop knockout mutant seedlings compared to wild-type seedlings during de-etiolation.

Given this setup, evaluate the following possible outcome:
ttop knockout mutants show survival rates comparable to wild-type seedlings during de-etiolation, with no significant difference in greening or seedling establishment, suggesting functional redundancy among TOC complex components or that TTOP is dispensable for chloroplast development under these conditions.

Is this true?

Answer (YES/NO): NO